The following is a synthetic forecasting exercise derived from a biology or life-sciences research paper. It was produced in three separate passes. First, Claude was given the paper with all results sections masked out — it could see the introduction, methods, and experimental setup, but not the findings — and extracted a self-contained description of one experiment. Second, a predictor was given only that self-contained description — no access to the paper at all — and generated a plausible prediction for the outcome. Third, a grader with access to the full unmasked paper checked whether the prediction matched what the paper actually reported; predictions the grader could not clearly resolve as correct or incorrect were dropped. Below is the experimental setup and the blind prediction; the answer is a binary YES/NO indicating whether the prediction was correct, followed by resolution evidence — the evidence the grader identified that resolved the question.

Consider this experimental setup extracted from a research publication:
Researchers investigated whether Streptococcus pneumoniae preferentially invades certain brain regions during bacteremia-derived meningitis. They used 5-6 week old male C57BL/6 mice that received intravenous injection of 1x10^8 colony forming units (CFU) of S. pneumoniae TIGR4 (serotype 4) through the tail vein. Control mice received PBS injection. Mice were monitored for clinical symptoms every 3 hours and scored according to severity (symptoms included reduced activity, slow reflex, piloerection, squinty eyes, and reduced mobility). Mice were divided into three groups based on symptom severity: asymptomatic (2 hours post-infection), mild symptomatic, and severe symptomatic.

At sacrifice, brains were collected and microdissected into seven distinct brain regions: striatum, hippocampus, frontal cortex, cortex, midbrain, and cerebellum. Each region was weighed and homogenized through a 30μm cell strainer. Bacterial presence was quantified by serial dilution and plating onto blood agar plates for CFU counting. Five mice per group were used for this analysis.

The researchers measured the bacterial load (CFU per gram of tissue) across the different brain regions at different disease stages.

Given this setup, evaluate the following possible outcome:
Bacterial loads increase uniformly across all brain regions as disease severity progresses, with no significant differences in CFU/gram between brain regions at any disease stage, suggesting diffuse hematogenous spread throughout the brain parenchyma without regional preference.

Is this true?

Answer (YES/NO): YES